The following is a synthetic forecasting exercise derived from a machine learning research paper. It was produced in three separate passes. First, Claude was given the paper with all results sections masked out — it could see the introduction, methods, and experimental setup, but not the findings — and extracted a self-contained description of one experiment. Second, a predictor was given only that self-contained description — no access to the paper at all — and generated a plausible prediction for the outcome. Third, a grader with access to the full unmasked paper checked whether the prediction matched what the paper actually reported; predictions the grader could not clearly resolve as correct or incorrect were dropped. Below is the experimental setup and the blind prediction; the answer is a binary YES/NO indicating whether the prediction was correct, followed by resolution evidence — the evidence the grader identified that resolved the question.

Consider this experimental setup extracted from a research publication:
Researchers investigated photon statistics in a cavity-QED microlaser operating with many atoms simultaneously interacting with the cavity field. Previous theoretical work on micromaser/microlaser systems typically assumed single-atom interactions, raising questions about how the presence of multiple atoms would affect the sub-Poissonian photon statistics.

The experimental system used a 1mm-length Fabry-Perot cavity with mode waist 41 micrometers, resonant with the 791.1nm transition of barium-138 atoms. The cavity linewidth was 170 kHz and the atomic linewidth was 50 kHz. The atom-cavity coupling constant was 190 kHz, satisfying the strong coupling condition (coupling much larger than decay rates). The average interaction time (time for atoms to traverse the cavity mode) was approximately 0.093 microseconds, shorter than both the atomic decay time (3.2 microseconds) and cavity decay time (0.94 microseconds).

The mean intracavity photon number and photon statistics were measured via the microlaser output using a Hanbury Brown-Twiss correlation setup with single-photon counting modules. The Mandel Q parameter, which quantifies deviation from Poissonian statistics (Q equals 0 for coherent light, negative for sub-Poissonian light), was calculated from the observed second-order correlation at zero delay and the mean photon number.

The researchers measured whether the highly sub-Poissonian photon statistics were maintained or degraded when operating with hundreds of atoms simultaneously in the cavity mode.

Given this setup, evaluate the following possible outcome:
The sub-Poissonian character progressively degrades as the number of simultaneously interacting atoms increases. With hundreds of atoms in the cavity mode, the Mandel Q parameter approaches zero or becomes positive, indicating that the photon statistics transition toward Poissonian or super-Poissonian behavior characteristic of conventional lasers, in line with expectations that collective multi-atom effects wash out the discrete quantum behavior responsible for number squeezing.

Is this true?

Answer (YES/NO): NO